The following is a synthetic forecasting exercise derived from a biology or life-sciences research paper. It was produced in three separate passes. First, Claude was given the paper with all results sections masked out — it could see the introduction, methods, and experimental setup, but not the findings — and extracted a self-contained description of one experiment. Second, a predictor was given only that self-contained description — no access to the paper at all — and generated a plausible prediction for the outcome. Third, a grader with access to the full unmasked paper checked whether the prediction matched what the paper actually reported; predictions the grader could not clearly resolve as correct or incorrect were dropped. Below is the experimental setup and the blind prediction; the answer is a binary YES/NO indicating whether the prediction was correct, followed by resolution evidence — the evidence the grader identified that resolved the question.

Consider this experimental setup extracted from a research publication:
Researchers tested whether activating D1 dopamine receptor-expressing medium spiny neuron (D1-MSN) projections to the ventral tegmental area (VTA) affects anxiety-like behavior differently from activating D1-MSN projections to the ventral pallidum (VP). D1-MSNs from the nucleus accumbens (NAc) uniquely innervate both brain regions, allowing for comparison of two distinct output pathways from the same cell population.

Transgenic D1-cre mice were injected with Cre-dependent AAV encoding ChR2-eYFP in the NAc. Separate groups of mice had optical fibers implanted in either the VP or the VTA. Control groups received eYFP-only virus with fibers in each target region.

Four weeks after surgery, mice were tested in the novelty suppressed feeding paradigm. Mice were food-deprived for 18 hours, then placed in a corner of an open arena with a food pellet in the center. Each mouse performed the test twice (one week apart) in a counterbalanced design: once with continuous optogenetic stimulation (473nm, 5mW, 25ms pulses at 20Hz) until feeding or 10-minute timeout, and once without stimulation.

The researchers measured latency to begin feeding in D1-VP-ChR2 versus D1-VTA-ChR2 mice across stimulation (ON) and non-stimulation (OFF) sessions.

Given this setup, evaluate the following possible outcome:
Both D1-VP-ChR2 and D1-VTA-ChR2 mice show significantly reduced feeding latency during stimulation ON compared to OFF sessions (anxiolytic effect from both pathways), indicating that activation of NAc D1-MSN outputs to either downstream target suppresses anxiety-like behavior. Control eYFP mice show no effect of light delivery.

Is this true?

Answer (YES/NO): NO